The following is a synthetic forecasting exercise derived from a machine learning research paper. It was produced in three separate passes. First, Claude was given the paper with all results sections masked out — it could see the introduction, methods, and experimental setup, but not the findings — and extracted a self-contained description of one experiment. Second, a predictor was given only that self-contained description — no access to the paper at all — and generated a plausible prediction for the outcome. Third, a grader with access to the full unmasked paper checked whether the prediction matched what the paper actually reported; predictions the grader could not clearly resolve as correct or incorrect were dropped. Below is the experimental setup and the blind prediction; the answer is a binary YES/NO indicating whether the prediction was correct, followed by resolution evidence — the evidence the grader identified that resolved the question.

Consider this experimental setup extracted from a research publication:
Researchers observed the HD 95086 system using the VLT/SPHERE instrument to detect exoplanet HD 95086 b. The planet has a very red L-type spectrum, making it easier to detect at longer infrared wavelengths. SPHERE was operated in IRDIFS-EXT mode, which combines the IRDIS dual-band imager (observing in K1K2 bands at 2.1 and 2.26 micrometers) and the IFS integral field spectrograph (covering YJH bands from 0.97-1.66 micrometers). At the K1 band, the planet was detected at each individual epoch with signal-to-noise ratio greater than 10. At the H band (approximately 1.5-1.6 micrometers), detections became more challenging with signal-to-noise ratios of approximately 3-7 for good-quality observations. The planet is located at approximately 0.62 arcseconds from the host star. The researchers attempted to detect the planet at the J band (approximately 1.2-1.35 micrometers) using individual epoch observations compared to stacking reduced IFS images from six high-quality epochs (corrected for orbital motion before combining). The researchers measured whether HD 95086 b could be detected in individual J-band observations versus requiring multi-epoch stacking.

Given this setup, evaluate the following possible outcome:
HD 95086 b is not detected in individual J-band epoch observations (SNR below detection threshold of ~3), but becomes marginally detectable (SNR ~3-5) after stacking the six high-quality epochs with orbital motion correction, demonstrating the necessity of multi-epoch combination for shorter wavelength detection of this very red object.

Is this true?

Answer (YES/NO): YES